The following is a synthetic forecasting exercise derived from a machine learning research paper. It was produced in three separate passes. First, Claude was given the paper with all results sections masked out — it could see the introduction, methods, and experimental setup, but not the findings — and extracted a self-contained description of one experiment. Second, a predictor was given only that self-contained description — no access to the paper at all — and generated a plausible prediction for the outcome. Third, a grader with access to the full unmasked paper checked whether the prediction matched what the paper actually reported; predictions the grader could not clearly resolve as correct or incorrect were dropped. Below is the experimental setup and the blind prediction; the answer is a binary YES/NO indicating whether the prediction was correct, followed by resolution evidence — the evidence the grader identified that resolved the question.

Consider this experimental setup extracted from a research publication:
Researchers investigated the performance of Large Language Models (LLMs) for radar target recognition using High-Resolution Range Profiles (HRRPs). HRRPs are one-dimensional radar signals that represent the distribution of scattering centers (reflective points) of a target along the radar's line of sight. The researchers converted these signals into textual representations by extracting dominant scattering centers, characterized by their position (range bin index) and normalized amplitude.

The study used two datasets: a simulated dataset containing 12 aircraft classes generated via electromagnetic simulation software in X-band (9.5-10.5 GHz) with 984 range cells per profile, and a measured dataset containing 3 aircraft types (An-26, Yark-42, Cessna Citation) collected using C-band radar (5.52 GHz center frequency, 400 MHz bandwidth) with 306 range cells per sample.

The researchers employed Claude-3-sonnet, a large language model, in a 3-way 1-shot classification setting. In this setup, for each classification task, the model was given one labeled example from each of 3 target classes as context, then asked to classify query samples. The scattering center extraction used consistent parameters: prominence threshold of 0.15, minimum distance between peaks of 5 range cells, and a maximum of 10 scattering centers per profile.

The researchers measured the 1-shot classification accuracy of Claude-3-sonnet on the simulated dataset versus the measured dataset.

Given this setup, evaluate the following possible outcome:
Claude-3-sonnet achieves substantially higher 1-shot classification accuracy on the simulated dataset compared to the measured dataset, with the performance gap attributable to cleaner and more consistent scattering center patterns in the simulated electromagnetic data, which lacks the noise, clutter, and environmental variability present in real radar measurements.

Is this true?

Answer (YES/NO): NO